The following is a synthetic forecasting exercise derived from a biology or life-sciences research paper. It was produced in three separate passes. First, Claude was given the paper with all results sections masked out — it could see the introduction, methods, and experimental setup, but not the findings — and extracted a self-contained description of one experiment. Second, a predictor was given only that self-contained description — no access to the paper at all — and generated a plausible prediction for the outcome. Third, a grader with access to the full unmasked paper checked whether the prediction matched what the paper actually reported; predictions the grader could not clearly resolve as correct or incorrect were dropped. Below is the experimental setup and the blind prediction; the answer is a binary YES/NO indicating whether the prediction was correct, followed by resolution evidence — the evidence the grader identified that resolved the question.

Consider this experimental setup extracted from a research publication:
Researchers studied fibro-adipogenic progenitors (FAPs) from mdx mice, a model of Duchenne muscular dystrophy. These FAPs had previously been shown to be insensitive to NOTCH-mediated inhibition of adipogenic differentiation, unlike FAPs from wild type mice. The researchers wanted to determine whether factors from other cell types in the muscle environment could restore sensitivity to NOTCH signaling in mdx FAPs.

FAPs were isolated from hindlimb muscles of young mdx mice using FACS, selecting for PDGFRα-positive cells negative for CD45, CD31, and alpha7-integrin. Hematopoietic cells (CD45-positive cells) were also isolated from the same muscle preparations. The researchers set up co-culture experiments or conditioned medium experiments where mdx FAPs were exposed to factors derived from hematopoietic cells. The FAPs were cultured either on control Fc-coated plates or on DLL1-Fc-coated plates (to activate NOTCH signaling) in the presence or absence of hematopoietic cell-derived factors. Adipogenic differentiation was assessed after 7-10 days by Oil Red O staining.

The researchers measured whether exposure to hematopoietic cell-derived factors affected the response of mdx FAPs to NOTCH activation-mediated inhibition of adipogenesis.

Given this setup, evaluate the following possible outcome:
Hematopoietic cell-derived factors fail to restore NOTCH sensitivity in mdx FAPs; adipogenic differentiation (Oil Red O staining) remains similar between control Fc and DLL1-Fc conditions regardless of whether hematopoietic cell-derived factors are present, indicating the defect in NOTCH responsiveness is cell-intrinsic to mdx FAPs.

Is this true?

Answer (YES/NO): NO